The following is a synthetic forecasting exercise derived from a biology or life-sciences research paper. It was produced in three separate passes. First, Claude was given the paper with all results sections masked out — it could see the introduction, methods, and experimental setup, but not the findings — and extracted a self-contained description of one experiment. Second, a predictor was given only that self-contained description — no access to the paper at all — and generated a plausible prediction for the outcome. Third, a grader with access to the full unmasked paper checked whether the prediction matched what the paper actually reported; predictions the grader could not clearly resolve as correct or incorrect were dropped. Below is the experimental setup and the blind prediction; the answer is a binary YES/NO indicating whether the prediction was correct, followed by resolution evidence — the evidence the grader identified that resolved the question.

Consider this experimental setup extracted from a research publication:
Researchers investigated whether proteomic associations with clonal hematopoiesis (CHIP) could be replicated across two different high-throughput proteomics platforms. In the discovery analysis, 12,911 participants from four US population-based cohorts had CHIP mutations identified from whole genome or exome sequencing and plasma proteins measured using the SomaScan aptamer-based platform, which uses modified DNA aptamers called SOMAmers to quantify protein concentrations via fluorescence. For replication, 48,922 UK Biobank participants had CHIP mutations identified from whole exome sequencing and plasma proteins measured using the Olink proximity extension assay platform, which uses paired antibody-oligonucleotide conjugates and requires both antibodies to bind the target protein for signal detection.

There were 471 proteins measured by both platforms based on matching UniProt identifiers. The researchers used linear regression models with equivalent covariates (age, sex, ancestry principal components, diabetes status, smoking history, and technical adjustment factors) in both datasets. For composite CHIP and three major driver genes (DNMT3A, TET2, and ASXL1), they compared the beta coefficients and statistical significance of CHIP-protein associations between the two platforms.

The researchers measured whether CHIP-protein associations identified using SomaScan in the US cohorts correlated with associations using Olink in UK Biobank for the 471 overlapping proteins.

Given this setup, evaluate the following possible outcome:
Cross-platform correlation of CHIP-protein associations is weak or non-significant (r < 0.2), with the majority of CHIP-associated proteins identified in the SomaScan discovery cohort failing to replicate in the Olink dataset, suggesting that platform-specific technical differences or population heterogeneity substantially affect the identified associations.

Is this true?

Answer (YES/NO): NO